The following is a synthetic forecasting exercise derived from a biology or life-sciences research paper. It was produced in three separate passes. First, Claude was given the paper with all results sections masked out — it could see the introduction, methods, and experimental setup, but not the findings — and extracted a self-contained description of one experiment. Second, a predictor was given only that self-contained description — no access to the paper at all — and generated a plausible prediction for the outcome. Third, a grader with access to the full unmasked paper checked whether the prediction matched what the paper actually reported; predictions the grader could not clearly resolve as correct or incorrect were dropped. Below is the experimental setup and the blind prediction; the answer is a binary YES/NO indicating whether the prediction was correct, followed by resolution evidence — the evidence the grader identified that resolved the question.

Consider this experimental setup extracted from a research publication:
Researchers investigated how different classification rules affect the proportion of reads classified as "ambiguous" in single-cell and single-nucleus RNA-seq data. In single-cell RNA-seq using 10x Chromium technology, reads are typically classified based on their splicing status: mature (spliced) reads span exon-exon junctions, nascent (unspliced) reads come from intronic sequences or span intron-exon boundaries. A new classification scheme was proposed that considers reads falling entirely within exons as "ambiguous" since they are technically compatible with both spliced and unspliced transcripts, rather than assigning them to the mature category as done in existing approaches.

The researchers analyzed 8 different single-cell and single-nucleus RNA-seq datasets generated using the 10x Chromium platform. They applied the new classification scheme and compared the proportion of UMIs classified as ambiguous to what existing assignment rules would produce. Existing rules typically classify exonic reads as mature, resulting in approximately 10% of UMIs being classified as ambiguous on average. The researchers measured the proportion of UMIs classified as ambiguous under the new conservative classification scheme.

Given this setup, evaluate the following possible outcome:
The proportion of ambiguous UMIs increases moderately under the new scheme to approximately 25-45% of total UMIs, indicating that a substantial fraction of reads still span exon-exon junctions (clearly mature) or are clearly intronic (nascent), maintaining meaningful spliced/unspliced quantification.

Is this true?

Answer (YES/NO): NO